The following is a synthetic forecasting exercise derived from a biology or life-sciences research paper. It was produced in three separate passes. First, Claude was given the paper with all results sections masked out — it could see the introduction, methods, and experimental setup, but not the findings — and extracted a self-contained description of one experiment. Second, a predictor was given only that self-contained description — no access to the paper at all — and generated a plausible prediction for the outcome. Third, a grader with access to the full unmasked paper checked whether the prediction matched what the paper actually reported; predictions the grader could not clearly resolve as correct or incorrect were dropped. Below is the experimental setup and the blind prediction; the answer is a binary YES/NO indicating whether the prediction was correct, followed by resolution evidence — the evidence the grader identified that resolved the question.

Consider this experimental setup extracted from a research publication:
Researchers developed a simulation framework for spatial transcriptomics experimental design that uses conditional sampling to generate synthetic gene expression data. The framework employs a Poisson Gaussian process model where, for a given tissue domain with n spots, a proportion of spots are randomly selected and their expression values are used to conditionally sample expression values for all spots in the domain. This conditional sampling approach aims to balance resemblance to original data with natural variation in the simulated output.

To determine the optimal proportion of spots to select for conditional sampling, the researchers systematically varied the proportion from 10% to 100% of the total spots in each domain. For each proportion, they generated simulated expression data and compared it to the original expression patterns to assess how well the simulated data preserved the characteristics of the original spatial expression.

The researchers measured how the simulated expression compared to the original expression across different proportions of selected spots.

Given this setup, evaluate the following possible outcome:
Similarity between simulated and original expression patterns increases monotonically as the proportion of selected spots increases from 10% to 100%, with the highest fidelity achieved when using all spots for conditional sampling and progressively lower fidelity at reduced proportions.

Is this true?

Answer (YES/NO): NO